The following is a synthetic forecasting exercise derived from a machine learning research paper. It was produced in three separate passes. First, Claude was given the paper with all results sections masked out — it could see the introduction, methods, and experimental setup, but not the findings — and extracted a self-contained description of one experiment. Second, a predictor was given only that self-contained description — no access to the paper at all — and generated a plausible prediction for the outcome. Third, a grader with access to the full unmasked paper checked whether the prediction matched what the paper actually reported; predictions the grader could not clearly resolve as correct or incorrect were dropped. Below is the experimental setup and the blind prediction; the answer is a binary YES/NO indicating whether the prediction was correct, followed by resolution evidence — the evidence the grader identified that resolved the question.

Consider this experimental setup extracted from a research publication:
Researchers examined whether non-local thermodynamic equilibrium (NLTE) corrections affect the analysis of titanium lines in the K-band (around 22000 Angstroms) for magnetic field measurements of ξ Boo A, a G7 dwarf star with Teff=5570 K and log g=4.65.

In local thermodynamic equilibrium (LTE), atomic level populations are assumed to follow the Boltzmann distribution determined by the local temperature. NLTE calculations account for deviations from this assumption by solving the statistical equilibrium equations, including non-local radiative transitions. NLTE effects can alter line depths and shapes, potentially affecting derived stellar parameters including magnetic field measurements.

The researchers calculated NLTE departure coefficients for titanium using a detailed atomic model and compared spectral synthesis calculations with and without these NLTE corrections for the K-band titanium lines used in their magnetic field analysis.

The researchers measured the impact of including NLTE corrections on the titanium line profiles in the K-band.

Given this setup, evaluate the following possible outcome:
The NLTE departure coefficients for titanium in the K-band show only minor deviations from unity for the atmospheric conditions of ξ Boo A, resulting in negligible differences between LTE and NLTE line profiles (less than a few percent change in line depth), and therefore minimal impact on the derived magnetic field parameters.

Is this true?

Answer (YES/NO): YES